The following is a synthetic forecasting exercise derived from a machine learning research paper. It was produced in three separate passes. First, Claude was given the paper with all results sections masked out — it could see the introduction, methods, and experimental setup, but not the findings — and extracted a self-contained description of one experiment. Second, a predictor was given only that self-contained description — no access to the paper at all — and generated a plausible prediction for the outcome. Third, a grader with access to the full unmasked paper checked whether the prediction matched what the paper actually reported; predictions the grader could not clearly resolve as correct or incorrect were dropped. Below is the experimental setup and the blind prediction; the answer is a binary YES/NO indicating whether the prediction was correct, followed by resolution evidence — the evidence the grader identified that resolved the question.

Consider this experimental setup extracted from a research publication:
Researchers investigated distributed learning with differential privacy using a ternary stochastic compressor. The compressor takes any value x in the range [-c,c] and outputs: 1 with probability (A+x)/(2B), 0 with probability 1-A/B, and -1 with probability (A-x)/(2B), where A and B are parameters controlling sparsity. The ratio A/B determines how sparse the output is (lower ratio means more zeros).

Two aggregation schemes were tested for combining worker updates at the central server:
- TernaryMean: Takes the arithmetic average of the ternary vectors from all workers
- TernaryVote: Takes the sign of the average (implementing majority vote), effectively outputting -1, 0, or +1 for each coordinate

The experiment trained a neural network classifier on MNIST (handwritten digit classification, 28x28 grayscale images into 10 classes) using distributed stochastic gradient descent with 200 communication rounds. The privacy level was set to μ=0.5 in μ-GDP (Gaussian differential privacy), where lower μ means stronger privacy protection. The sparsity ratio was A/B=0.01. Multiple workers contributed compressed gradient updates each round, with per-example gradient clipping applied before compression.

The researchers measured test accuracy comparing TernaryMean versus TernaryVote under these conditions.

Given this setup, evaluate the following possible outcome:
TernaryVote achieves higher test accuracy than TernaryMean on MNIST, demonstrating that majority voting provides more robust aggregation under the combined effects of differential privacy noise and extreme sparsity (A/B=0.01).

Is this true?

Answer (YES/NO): YES